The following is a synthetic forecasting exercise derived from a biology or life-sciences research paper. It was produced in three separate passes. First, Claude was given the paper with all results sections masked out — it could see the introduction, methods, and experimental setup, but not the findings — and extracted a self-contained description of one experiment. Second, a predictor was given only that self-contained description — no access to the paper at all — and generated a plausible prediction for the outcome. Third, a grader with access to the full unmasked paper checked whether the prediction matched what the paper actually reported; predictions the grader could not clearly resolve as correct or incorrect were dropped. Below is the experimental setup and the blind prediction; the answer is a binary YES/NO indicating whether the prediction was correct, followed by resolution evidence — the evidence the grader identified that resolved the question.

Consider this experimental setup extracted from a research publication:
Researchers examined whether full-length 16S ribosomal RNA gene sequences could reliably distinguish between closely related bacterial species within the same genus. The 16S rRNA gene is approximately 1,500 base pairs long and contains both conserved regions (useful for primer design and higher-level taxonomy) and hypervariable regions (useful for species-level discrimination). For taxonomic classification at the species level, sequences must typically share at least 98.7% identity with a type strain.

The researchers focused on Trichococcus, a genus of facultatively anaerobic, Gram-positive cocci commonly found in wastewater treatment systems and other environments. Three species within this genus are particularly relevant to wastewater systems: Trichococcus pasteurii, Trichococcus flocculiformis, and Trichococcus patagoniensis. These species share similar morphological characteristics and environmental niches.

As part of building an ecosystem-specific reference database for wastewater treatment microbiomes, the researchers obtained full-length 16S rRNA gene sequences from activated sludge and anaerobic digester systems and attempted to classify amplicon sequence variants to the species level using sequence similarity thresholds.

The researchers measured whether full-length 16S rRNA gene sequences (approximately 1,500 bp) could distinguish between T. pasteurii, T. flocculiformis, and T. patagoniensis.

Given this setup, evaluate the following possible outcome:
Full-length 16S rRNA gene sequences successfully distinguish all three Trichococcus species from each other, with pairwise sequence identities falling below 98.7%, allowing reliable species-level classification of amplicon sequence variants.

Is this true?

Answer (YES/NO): NO